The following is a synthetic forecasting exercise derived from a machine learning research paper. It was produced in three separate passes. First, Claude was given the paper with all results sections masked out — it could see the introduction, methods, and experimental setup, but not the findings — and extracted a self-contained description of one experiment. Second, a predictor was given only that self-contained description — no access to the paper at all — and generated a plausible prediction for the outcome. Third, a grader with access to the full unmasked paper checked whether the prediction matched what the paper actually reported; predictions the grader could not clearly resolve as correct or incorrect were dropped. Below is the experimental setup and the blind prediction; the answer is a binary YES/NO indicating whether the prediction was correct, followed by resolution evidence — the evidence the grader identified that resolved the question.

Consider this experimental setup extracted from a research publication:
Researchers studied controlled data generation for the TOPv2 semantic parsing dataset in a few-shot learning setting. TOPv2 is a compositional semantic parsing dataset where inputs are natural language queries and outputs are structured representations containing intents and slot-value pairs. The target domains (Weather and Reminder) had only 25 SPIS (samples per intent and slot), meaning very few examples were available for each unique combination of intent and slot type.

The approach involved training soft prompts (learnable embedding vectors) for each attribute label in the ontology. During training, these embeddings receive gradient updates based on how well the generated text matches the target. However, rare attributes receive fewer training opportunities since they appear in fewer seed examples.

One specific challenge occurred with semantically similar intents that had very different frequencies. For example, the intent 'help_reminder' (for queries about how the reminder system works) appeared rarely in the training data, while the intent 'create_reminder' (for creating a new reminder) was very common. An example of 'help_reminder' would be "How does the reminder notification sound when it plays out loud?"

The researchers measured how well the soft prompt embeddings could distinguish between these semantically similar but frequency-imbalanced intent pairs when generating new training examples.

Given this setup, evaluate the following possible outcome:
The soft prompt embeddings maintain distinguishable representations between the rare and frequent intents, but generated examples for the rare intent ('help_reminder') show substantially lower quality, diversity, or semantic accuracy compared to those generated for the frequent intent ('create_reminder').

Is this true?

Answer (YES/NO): NO